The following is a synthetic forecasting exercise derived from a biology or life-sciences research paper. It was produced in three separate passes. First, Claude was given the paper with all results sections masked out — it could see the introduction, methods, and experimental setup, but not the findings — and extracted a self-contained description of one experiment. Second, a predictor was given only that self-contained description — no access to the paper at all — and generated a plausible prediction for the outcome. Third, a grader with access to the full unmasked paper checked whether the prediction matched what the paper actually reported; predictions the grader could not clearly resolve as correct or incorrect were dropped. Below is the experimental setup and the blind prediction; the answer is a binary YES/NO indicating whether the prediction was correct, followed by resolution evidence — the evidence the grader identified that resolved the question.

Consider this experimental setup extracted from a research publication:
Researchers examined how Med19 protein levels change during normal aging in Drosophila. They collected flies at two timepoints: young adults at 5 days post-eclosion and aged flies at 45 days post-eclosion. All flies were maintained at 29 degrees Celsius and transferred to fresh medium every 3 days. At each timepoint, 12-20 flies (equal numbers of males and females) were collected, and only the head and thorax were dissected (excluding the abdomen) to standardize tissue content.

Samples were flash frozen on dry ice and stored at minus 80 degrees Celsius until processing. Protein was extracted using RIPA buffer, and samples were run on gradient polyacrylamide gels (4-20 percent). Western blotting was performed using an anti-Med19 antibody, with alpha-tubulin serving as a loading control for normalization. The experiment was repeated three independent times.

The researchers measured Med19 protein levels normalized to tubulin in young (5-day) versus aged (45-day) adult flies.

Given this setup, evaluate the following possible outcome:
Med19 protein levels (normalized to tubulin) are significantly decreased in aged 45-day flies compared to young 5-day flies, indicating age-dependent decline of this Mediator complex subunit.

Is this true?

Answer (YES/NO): YES